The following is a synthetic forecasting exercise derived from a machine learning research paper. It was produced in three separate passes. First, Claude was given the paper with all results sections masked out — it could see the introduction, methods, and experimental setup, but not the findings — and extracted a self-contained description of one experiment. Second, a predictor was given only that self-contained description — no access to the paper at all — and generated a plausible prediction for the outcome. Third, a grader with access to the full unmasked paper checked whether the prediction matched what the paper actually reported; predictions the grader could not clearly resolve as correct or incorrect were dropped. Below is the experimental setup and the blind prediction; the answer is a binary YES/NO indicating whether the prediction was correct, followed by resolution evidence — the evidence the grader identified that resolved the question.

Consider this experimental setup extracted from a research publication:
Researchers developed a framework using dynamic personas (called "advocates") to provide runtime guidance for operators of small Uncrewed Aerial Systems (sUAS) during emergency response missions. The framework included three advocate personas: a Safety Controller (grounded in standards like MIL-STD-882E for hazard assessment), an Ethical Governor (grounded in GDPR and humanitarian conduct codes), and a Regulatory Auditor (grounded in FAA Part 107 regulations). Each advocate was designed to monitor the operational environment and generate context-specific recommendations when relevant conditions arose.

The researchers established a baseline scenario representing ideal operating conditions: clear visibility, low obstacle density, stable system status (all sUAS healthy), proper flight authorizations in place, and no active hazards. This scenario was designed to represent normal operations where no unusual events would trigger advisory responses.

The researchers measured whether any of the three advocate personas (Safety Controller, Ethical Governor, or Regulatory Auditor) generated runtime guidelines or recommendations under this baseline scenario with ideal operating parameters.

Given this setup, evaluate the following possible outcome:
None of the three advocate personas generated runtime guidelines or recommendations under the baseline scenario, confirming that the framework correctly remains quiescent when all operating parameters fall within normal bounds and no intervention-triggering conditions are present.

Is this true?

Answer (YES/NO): YES